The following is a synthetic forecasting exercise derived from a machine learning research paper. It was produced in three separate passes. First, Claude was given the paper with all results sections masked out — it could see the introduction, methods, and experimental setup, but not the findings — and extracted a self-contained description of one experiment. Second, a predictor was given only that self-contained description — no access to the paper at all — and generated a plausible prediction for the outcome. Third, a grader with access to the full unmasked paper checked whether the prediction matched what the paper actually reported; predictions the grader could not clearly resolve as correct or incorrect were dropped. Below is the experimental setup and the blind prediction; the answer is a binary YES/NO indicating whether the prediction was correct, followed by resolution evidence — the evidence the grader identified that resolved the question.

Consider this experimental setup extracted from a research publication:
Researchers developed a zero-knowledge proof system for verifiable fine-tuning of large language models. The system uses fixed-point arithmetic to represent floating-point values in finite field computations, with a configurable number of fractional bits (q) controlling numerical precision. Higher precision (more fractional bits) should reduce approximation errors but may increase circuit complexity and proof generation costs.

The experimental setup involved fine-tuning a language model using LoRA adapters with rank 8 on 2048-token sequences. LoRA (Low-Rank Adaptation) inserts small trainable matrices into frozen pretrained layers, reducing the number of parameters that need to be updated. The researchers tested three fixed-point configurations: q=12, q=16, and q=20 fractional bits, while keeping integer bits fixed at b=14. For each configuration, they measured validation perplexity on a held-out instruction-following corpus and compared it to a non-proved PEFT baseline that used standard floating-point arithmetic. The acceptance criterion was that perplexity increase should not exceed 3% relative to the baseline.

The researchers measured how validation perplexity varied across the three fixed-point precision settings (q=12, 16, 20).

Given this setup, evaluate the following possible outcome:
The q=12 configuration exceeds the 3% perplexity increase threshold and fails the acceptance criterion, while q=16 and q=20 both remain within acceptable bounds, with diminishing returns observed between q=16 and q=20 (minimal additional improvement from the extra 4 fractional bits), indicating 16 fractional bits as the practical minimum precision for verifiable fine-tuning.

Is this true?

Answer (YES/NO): NO